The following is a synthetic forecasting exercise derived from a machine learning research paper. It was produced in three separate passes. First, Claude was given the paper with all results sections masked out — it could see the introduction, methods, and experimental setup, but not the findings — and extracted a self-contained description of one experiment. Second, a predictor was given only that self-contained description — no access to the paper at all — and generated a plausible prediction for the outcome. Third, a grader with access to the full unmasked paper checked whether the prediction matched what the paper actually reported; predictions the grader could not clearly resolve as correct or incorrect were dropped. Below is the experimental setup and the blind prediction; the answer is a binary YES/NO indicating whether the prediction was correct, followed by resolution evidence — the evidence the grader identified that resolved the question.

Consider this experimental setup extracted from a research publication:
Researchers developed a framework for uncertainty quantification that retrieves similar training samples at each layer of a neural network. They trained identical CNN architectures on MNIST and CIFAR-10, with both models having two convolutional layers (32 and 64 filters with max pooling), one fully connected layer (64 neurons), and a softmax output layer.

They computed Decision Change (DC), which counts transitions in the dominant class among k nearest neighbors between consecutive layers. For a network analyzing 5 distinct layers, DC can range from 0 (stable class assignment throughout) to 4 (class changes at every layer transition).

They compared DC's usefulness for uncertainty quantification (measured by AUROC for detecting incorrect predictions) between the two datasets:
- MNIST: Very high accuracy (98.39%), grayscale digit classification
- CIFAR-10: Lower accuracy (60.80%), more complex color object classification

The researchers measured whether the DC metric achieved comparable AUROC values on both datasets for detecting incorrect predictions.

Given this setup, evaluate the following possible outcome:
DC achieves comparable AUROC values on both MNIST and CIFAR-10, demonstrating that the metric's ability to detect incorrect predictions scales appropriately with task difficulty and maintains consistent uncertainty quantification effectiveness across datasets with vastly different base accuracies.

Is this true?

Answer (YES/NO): NO